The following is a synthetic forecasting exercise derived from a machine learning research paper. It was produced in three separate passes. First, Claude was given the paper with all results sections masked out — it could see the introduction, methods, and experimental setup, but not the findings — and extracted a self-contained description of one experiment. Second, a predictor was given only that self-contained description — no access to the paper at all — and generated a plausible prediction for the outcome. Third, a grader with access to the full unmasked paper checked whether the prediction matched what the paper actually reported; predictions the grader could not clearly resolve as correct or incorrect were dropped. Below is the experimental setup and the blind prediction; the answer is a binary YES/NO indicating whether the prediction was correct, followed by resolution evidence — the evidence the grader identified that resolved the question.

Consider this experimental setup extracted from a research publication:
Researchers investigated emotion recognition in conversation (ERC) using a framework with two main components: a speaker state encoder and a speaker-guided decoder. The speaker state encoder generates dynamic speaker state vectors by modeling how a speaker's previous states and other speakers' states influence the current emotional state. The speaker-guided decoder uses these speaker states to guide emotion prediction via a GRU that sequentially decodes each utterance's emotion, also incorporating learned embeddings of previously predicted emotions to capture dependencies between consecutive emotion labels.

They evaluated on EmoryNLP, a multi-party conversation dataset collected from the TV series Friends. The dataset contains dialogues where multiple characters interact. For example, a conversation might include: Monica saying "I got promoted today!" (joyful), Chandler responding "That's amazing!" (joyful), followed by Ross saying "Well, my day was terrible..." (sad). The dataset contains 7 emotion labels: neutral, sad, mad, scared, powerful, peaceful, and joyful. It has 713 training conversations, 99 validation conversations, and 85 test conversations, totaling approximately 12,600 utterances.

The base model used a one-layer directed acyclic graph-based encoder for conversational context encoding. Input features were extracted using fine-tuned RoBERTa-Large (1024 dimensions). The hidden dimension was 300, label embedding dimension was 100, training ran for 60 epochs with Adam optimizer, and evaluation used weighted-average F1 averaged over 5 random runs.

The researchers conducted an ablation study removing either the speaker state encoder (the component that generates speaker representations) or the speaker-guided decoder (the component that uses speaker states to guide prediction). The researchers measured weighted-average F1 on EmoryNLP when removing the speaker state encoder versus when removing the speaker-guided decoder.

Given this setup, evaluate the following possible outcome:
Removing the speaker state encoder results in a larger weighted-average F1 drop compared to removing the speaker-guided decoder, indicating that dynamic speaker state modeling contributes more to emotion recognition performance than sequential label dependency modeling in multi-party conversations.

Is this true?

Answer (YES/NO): NO